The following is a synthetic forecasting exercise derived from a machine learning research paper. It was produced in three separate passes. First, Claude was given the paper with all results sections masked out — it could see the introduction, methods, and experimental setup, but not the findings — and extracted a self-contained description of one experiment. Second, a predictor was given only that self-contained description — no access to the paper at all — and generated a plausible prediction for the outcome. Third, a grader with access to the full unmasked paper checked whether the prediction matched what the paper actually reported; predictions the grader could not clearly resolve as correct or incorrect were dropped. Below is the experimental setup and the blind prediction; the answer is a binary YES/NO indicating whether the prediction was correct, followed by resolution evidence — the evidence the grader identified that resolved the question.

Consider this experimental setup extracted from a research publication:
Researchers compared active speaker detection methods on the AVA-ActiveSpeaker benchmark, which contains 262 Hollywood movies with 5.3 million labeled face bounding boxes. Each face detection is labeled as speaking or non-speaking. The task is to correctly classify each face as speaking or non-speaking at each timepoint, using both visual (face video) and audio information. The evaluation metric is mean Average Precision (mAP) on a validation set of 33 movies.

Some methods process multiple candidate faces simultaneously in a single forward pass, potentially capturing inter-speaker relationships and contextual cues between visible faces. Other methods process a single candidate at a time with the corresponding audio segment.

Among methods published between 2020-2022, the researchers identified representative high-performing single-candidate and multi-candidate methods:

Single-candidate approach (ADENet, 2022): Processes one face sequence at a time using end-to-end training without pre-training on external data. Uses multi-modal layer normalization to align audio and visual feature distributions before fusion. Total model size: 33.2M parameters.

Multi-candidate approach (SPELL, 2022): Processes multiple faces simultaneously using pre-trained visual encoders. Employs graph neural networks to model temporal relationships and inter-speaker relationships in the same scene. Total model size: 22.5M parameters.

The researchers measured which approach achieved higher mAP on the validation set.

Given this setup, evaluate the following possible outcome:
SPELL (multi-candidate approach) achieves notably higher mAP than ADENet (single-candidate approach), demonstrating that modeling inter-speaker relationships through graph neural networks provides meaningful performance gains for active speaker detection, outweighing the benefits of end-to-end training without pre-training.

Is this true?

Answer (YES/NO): YES